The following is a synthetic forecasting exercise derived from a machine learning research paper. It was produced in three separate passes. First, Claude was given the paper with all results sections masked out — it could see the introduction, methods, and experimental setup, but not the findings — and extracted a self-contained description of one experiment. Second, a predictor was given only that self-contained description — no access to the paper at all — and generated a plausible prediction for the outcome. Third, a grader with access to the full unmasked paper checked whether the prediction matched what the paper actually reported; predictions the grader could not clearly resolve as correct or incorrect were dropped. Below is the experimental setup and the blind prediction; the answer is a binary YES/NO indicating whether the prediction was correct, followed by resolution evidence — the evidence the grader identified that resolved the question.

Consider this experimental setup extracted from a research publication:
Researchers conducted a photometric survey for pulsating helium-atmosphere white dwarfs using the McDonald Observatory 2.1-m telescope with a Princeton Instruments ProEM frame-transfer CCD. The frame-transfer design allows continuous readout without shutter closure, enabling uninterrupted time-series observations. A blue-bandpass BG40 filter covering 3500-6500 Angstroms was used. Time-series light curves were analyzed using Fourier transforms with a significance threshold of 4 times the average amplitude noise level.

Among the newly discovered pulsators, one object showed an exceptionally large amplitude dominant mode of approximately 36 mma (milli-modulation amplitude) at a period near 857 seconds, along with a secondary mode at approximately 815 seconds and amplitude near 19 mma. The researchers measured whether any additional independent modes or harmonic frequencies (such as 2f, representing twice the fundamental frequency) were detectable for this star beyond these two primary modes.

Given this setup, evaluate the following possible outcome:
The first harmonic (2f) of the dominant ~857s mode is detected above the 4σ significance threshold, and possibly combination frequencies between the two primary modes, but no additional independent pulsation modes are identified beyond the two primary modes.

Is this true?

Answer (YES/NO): NO